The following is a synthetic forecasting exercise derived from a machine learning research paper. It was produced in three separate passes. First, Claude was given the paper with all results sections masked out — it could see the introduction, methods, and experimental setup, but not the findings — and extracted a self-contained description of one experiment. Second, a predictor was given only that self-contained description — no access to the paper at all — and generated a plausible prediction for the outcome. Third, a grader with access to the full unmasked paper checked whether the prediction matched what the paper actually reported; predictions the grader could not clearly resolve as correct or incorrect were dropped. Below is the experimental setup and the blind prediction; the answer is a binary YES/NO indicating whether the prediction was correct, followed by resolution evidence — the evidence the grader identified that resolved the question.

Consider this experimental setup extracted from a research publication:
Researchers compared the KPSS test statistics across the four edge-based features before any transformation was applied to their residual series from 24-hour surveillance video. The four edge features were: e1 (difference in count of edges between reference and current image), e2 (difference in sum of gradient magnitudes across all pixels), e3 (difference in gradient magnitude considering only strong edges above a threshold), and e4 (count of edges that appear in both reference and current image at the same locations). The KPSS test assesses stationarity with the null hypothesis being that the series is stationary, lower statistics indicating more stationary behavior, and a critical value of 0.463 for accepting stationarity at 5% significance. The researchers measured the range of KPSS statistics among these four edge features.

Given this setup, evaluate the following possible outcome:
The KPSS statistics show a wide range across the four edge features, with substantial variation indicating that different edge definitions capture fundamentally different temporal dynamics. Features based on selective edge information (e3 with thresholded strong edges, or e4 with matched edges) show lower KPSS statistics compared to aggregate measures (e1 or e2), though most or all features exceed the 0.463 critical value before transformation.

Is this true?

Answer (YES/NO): NO